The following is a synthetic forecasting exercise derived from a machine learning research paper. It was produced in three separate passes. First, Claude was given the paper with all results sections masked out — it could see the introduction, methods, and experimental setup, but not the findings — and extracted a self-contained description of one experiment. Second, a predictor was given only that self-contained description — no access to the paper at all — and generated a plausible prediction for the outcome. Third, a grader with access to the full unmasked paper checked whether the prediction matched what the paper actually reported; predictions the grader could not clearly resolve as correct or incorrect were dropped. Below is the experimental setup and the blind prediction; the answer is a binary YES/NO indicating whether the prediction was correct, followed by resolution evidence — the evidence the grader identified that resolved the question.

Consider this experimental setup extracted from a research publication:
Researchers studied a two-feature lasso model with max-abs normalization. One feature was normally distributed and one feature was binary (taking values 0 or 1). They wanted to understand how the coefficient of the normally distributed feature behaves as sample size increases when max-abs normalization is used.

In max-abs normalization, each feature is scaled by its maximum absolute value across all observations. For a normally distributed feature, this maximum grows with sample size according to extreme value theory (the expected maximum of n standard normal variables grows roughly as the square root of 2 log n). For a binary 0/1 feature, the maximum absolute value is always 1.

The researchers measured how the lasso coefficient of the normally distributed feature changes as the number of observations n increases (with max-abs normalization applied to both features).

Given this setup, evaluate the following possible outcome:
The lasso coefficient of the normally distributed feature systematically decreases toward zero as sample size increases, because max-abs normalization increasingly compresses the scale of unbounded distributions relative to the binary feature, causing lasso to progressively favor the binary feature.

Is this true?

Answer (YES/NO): YES